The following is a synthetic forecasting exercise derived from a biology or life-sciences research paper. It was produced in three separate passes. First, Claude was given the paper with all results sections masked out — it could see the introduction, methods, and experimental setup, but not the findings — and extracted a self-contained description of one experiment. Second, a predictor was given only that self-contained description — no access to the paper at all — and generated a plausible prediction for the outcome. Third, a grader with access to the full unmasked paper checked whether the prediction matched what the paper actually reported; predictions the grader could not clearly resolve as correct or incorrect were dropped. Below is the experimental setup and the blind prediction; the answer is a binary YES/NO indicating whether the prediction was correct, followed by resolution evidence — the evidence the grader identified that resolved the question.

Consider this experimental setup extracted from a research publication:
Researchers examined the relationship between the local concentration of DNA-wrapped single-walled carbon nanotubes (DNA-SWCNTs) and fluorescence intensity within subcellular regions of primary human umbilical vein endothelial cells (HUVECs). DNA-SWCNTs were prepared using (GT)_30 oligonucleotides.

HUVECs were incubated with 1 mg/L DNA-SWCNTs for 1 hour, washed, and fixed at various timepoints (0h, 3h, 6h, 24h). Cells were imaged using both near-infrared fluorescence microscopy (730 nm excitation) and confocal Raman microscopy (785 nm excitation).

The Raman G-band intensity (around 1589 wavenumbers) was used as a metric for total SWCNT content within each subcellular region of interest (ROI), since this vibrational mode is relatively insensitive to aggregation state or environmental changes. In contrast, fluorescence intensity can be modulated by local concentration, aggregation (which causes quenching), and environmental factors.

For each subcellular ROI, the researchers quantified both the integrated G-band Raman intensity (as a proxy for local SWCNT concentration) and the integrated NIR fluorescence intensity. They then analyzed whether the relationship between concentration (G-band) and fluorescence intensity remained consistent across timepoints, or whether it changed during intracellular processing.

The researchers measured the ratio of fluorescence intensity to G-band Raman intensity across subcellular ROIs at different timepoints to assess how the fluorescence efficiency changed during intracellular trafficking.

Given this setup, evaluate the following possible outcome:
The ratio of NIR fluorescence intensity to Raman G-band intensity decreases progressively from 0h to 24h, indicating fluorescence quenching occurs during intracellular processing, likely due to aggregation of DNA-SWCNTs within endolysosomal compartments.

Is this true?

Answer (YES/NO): NO